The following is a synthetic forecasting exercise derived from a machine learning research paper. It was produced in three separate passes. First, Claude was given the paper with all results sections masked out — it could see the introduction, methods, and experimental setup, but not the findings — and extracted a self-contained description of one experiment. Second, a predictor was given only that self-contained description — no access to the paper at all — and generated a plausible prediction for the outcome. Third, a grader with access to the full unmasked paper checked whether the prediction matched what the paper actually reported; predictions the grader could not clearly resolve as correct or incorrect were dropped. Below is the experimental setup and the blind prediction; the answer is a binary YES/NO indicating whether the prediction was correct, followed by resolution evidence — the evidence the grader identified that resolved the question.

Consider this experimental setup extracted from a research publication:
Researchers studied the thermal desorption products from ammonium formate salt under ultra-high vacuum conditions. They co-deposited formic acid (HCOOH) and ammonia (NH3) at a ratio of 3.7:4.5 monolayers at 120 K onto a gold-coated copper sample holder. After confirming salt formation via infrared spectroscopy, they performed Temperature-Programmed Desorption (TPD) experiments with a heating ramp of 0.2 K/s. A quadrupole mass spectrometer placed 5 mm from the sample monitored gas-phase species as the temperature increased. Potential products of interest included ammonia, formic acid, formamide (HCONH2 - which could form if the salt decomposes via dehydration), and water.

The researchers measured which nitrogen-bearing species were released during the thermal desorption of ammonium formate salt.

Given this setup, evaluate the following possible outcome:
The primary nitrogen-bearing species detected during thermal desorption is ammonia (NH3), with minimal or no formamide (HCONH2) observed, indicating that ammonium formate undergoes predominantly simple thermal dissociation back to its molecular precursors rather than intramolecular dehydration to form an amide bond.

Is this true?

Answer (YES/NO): YES